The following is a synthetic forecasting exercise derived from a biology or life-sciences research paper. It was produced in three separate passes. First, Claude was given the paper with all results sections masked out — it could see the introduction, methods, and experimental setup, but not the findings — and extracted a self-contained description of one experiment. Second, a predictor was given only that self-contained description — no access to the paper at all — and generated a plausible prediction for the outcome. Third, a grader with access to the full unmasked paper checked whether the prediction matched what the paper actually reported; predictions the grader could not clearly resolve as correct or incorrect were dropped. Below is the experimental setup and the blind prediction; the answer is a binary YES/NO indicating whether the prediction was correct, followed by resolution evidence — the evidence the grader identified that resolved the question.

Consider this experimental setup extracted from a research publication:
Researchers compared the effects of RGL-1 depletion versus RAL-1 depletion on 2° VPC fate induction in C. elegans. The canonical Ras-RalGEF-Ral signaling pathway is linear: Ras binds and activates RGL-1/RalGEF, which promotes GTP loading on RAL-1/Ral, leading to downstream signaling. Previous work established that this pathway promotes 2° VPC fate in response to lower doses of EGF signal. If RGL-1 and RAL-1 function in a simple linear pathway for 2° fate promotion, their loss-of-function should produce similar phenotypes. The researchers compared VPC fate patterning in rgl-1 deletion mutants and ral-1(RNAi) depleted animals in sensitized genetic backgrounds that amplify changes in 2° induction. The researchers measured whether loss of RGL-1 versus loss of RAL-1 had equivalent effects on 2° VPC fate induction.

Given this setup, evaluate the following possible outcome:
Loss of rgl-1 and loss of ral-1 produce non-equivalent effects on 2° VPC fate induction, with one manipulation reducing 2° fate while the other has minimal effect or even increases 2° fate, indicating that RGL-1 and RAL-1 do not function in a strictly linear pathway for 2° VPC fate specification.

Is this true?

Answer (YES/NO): YES